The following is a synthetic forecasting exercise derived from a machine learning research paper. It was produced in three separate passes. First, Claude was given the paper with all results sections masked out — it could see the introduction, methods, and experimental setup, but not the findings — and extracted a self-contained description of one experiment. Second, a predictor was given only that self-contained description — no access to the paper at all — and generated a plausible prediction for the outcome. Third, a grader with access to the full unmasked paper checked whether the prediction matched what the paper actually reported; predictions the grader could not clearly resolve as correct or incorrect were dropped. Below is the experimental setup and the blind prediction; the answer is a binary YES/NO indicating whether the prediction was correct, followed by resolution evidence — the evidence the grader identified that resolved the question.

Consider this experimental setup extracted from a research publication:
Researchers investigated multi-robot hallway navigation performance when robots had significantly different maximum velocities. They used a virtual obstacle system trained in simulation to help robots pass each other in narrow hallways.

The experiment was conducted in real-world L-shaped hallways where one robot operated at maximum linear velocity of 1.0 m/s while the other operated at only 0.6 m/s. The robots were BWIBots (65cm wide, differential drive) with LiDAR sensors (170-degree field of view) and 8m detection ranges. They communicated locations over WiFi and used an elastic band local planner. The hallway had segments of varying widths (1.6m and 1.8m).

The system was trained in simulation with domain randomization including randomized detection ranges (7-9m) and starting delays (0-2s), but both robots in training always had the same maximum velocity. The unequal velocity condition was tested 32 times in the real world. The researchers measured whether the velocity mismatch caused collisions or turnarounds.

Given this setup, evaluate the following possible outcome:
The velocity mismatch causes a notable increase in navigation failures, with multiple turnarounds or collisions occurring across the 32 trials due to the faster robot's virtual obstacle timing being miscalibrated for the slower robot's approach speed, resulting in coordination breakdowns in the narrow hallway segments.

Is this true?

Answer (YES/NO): NO